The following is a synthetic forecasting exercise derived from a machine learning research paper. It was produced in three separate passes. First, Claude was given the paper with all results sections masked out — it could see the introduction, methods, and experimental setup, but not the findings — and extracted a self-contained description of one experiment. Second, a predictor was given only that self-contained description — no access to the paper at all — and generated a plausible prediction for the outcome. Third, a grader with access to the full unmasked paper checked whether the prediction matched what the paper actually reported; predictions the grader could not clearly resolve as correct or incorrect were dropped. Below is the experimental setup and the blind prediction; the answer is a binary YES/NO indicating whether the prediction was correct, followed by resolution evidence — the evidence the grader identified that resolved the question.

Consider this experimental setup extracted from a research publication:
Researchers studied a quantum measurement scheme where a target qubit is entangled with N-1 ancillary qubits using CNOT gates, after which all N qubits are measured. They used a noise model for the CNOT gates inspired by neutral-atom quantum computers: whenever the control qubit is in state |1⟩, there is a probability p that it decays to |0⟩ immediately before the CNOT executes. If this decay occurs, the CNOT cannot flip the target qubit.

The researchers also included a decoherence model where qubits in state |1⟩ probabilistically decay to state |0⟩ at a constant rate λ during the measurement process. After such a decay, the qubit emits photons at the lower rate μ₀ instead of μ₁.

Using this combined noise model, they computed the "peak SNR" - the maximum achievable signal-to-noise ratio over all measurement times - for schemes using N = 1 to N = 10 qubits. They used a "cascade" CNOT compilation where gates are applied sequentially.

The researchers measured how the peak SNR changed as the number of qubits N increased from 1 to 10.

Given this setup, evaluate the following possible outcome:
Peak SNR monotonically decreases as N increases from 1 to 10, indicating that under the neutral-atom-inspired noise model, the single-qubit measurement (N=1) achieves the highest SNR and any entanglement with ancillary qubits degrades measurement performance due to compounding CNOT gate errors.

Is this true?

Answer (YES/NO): NO